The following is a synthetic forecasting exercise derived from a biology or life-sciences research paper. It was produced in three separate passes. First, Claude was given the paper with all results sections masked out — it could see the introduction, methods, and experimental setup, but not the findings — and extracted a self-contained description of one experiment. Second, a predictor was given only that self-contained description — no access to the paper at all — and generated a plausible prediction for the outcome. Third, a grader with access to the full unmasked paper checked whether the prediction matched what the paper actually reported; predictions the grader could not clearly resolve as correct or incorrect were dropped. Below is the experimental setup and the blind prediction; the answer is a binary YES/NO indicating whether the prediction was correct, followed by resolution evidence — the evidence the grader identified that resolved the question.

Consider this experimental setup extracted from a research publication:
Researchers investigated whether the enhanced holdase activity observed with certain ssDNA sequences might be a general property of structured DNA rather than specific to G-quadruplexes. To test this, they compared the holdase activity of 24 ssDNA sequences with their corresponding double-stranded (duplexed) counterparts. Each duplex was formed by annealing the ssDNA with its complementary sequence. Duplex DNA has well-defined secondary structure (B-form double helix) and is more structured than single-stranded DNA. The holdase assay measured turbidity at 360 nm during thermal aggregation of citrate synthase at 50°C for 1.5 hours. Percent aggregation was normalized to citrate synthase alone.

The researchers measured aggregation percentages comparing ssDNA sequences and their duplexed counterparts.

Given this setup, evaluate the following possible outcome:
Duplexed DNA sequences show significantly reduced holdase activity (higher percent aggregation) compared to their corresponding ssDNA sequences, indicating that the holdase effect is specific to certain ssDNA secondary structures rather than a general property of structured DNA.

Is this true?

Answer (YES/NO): NO